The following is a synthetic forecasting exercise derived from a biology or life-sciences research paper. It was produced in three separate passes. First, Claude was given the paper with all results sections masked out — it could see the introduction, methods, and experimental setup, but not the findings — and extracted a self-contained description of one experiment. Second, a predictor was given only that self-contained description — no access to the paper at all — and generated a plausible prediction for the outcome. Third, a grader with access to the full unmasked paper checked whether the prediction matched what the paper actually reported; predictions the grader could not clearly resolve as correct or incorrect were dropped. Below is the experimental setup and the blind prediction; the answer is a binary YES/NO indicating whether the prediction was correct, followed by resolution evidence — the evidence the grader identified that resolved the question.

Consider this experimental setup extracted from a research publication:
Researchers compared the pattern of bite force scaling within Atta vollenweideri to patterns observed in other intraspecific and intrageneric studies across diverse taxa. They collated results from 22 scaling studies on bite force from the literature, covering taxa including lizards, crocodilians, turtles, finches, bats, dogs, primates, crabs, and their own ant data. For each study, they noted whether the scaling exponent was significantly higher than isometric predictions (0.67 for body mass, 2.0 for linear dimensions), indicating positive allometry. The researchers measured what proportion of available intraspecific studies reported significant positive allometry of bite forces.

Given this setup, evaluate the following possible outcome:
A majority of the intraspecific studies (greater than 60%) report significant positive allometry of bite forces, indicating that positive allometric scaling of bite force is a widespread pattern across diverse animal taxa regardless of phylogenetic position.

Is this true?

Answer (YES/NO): YES